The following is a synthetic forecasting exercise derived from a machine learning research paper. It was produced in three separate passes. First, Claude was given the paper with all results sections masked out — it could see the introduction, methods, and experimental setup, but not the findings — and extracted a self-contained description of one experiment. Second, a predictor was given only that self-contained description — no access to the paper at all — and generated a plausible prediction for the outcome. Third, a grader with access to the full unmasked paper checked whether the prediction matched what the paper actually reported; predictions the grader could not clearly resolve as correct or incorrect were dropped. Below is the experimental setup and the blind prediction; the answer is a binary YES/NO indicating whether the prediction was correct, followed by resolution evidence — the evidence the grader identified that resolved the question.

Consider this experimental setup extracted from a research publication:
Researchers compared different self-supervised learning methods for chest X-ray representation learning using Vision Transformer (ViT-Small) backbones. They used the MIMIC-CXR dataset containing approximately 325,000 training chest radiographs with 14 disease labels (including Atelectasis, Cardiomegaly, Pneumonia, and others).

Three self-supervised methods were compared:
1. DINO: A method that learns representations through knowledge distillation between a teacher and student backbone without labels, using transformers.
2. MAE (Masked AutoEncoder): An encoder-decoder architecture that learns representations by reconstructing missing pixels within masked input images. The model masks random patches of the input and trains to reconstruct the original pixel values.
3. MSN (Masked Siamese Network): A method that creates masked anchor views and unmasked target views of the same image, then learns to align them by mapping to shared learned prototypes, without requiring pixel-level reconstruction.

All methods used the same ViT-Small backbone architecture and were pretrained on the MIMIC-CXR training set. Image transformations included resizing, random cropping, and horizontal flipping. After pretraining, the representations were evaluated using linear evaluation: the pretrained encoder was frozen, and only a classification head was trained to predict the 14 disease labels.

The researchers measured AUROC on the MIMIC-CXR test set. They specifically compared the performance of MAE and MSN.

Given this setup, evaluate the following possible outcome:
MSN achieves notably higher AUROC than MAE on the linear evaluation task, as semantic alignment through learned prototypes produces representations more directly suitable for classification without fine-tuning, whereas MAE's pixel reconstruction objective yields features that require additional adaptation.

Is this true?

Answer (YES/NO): YES